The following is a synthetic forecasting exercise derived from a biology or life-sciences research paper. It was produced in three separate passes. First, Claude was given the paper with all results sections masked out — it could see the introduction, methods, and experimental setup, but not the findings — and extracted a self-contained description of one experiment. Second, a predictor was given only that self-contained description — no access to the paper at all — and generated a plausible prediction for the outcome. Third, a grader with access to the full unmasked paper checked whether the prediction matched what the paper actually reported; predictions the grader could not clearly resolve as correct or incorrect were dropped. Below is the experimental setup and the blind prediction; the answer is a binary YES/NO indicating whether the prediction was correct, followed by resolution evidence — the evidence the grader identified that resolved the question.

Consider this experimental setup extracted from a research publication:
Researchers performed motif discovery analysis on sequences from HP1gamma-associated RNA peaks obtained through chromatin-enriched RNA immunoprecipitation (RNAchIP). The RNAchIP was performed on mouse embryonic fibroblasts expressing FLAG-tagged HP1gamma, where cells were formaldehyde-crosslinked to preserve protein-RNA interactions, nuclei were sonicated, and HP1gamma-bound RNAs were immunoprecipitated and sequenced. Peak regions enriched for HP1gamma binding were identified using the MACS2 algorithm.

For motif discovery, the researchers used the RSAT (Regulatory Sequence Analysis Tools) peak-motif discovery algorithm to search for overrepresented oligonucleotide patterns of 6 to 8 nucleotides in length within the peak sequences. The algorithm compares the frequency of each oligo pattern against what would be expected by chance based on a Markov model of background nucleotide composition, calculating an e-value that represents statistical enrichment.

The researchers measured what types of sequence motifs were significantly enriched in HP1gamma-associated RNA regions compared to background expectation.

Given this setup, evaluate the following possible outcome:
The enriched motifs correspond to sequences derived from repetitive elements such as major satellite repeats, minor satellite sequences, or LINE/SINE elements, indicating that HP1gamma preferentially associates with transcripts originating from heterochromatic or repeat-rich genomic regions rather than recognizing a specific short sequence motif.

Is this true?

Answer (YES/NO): NO